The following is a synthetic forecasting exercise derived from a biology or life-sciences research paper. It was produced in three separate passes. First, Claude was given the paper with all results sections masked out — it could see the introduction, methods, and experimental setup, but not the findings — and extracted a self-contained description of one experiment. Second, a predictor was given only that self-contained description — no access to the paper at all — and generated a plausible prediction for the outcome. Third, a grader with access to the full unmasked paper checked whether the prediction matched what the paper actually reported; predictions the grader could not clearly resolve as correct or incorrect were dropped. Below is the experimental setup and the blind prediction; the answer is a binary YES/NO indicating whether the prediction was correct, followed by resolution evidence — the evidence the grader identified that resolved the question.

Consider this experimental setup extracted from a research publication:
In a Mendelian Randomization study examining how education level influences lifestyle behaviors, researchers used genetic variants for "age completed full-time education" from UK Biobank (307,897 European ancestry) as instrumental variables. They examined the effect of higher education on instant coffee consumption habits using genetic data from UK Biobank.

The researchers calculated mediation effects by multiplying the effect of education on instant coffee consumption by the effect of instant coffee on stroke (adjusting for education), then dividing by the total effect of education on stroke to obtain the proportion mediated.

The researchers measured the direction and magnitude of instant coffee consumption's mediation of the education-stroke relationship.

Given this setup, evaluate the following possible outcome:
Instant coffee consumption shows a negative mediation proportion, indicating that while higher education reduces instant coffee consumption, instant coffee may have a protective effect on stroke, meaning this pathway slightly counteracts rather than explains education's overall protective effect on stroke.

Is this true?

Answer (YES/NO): NO